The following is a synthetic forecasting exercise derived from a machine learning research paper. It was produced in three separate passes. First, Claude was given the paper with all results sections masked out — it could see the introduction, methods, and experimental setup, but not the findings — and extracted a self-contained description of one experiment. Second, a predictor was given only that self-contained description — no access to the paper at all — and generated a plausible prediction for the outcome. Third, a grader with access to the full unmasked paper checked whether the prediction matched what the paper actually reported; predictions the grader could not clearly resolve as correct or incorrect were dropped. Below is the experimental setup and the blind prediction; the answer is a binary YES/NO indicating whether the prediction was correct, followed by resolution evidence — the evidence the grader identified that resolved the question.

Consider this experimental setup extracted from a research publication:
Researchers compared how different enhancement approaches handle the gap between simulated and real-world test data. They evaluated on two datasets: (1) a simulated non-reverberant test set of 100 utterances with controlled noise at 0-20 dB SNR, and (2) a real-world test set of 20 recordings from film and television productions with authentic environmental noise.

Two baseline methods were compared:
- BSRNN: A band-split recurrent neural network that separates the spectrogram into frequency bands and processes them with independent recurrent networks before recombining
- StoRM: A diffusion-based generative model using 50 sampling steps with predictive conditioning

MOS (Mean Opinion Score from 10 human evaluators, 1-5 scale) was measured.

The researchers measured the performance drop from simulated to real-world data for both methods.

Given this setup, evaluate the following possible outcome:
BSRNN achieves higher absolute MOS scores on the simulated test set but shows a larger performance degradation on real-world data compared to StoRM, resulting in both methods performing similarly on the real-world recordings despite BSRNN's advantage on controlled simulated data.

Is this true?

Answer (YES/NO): NO